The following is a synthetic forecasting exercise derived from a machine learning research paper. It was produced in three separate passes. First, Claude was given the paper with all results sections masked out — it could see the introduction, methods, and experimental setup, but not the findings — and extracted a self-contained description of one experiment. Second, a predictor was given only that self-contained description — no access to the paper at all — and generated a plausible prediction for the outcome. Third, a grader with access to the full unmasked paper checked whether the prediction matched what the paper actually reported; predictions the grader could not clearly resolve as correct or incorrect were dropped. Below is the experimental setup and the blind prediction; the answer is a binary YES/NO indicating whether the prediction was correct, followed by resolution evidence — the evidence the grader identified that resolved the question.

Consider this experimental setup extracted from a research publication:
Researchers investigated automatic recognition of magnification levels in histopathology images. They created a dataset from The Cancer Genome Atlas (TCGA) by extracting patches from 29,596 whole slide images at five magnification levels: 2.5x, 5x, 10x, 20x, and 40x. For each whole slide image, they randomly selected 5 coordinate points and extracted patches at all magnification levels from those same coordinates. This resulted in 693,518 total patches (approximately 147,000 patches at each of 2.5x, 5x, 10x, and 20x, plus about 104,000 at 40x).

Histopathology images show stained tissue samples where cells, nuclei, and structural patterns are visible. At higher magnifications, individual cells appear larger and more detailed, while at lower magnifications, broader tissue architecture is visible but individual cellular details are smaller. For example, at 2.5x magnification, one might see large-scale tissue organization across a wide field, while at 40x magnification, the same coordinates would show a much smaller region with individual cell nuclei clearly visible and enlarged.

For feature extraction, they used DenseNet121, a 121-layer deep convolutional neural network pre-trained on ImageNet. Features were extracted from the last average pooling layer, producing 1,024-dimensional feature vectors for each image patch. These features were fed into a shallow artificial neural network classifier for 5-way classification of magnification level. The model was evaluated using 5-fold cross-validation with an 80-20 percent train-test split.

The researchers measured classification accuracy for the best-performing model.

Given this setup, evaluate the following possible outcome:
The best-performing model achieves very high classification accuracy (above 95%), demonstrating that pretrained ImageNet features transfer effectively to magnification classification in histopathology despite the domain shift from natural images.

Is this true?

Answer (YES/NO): YES